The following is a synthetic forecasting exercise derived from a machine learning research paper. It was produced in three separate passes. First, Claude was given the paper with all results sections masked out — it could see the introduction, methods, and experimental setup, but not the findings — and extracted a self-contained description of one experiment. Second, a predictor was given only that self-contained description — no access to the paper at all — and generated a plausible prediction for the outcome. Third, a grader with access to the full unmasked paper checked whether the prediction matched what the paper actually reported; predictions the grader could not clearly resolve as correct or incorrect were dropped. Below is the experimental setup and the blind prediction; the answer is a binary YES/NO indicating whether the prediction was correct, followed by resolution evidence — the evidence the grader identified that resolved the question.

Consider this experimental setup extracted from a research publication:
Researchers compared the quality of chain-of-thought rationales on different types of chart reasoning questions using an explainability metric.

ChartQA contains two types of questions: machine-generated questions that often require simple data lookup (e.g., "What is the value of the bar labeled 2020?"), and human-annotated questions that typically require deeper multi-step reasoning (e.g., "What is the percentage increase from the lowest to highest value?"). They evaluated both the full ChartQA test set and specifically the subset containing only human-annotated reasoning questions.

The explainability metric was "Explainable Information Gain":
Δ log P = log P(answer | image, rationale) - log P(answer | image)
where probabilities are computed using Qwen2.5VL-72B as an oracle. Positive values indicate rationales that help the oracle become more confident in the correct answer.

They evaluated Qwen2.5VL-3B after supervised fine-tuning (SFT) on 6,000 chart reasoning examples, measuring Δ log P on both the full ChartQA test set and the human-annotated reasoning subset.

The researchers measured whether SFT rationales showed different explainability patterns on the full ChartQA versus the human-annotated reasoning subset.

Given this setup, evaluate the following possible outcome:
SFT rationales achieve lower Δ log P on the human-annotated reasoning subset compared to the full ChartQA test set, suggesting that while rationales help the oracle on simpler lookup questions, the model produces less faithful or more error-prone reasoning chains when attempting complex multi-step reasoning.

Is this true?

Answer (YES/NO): NO